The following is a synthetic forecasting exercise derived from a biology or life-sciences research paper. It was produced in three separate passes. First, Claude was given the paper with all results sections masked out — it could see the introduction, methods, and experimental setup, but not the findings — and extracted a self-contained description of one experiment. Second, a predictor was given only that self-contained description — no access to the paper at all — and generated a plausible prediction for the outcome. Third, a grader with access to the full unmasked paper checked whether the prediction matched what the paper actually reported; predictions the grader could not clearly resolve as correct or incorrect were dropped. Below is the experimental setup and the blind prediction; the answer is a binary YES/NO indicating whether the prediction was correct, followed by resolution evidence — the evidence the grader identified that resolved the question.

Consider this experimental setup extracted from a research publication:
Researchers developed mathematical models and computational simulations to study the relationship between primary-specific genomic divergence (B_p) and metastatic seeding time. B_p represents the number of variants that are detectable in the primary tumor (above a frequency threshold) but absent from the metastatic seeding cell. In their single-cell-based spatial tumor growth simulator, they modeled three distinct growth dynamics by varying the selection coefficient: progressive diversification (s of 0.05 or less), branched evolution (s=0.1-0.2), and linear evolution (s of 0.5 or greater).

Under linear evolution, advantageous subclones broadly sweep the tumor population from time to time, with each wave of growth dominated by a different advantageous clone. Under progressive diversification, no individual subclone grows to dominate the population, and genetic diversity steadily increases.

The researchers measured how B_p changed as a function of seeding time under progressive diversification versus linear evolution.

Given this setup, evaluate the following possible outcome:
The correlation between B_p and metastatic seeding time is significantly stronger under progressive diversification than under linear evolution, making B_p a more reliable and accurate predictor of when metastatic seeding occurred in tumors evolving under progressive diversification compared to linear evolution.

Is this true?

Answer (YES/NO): NO